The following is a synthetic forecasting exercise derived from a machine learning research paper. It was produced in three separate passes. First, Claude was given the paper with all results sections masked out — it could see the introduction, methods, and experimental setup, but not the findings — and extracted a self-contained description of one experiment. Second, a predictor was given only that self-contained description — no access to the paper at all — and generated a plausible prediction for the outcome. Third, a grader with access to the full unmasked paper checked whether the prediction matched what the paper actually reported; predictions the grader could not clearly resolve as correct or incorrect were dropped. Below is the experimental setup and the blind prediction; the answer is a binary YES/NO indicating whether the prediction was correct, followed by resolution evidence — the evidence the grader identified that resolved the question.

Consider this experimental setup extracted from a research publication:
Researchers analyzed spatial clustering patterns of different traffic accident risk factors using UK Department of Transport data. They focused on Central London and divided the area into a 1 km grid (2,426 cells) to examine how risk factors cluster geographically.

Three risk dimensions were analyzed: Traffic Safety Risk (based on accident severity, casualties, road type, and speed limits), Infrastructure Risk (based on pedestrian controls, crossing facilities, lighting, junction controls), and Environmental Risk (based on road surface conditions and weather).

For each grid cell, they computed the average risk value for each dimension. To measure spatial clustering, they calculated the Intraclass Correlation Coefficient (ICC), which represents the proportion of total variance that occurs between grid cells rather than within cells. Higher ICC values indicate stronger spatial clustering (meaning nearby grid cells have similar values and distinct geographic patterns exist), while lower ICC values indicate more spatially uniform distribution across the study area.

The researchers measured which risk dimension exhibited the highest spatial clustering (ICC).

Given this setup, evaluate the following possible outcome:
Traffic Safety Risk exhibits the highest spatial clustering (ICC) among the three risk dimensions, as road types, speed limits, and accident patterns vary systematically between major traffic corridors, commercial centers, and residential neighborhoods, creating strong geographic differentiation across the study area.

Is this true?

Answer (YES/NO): YES